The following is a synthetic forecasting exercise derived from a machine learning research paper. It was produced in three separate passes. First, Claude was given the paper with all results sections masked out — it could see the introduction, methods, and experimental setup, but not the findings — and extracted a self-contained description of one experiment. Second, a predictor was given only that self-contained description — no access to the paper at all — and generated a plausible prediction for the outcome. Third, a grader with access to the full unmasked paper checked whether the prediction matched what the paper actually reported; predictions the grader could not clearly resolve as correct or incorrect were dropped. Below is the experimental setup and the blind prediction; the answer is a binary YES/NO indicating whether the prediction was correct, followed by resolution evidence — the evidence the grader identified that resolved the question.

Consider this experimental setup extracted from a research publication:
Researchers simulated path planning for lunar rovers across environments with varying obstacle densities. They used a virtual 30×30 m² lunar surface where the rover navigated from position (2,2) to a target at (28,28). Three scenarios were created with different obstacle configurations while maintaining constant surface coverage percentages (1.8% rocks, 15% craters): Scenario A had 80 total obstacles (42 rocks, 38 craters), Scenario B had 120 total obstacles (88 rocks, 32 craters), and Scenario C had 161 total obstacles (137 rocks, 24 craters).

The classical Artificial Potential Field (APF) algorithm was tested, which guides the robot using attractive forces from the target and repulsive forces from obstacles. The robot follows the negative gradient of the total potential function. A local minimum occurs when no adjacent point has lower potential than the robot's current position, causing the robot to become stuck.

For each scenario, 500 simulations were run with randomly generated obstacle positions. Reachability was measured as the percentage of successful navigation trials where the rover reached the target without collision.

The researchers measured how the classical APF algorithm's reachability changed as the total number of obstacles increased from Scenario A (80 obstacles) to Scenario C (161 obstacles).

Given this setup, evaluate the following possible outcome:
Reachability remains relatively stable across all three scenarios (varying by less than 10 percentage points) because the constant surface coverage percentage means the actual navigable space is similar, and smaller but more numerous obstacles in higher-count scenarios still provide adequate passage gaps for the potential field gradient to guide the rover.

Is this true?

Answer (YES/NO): NO